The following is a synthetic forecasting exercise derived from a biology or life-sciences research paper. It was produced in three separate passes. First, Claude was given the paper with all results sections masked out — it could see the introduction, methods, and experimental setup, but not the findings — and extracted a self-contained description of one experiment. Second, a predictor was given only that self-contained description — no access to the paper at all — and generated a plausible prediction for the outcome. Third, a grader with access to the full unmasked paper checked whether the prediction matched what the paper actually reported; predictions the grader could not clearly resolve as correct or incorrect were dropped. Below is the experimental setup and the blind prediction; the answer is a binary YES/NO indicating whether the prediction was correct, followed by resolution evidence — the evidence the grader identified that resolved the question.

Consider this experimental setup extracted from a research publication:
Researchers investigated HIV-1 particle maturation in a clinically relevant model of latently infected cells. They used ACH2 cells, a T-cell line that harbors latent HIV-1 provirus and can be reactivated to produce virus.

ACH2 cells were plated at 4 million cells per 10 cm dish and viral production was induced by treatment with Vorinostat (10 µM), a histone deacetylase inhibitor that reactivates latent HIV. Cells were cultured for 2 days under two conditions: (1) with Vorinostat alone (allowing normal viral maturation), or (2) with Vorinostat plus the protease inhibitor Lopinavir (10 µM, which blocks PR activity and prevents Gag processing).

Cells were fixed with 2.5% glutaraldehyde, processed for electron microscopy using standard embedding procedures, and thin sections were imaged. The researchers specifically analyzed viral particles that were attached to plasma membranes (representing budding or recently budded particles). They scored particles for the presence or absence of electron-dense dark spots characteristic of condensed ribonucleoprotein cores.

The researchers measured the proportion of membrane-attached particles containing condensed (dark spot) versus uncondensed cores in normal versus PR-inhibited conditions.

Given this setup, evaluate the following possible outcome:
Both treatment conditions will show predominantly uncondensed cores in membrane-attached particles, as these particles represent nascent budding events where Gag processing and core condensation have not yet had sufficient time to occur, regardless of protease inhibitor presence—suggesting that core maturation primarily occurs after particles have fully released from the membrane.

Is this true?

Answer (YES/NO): NO